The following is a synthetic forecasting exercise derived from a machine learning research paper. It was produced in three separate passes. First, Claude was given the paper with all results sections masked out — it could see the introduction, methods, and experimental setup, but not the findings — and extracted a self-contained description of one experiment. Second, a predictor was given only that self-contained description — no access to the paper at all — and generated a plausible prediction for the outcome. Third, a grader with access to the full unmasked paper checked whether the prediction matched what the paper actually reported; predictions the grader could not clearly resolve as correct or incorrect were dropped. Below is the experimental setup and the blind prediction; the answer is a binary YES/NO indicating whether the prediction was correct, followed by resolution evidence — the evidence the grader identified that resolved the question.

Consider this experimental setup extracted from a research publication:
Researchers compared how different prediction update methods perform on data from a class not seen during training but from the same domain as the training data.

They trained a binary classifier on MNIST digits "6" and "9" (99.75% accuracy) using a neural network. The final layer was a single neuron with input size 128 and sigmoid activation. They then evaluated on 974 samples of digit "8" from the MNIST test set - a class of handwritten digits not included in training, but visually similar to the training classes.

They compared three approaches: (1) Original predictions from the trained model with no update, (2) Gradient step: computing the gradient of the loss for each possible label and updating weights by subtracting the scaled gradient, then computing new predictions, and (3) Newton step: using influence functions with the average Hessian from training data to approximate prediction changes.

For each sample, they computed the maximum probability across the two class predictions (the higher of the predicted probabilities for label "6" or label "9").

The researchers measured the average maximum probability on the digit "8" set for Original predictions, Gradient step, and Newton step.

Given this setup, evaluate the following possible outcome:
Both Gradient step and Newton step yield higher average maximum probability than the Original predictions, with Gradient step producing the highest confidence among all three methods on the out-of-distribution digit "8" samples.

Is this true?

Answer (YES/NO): NO